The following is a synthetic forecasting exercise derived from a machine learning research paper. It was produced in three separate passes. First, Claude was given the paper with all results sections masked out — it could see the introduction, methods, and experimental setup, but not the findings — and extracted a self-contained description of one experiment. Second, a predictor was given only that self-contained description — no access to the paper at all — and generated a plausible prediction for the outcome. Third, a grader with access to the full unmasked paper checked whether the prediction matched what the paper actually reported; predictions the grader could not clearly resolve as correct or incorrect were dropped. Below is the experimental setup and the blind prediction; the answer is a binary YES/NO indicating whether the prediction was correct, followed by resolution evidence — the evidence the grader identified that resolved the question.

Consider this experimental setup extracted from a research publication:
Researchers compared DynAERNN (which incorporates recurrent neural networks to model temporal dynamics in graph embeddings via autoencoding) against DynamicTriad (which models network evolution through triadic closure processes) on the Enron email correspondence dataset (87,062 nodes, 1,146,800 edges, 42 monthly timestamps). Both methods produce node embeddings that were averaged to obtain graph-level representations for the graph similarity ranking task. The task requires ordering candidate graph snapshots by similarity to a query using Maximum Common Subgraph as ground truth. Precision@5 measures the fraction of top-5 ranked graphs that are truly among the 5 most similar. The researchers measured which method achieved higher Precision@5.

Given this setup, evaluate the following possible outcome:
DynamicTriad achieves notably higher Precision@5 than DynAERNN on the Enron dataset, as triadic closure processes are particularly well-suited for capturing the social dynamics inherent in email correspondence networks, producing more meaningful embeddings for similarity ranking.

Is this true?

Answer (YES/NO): YES